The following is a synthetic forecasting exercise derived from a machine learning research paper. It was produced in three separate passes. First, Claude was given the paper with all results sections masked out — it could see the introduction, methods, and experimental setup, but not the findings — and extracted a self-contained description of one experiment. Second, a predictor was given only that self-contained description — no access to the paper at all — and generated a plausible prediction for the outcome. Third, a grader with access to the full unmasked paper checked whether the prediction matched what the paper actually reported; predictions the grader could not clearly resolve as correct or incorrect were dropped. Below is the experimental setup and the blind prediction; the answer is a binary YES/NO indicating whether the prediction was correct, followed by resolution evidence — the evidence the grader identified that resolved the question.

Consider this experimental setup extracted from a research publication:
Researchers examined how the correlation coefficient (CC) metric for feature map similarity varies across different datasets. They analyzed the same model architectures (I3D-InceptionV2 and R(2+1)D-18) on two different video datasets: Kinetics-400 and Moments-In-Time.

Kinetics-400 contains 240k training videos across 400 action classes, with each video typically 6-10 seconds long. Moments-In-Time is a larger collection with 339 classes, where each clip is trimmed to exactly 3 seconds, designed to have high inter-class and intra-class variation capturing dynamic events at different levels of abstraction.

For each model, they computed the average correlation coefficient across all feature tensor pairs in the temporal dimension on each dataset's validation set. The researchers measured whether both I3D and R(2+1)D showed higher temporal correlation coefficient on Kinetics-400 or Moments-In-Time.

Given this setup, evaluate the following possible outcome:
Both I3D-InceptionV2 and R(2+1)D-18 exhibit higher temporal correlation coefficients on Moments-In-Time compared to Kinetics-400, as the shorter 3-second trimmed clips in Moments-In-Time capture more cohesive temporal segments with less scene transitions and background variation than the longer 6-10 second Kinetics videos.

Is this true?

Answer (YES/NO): NO